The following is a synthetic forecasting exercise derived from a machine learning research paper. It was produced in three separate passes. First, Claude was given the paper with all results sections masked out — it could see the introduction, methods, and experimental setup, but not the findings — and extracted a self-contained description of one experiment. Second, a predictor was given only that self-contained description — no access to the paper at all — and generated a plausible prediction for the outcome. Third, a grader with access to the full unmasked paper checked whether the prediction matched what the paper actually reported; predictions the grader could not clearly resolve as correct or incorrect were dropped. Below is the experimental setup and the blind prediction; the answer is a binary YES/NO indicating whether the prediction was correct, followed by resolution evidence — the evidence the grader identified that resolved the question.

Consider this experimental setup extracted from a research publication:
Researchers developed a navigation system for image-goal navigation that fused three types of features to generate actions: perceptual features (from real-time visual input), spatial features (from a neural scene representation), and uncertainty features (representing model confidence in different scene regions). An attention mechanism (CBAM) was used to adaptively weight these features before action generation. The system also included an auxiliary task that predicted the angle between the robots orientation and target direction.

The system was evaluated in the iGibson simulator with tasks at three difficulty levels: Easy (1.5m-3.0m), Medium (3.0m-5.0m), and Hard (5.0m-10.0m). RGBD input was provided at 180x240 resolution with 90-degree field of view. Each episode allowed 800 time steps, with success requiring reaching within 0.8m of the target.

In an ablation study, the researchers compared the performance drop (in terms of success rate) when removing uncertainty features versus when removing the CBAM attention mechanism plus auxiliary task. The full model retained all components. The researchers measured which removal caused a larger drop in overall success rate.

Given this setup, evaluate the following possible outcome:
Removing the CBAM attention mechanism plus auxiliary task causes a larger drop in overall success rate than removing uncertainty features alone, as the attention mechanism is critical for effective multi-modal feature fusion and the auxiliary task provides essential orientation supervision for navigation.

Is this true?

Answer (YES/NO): YES